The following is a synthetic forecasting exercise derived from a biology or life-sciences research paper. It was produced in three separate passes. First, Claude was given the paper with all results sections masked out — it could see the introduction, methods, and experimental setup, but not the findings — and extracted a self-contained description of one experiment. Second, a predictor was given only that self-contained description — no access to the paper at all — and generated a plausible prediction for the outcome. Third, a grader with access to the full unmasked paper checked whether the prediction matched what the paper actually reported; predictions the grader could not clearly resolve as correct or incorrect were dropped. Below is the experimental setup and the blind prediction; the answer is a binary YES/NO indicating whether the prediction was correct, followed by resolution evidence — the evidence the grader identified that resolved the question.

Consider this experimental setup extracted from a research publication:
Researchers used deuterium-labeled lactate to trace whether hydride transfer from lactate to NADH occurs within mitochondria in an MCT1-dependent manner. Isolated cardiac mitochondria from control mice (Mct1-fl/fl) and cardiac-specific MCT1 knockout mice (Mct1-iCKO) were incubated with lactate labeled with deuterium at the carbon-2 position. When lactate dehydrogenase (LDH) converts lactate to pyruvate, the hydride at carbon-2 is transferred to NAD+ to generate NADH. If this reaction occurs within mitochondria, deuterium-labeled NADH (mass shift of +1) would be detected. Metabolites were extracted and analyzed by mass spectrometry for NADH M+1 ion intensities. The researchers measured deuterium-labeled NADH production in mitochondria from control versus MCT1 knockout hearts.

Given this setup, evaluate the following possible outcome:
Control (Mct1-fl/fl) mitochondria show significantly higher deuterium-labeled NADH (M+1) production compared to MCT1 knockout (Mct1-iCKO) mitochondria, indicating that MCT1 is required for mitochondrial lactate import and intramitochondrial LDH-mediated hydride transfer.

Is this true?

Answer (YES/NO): YES